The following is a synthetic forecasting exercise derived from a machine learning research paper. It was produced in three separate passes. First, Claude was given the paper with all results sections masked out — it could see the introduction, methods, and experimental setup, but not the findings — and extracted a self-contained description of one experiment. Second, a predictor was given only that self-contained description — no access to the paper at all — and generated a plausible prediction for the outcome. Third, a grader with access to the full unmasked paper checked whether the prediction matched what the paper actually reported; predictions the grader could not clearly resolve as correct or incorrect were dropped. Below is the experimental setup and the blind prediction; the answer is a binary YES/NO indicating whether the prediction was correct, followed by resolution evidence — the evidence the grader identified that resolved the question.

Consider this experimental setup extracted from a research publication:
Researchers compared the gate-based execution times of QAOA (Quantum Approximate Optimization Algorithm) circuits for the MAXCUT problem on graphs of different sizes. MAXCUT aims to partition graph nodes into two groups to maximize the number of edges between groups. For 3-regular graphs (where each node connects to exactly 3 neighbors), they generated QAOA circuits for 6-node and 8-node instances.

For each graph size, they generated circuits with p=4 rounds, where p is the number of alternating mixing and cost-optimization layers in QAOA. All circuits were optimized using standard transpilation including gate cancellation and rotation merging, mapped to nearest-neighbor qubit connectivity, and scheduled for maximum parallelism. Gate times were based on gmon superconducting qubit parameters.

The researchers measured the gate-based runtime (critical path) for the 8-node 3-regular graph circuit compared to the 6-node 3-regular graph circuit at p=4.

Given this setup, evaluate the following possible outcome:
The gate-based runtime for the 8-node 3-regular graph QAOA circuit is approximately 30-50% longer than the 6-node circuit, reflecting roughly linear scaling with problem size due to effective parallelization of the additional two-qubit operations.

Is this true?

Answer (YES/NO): NO